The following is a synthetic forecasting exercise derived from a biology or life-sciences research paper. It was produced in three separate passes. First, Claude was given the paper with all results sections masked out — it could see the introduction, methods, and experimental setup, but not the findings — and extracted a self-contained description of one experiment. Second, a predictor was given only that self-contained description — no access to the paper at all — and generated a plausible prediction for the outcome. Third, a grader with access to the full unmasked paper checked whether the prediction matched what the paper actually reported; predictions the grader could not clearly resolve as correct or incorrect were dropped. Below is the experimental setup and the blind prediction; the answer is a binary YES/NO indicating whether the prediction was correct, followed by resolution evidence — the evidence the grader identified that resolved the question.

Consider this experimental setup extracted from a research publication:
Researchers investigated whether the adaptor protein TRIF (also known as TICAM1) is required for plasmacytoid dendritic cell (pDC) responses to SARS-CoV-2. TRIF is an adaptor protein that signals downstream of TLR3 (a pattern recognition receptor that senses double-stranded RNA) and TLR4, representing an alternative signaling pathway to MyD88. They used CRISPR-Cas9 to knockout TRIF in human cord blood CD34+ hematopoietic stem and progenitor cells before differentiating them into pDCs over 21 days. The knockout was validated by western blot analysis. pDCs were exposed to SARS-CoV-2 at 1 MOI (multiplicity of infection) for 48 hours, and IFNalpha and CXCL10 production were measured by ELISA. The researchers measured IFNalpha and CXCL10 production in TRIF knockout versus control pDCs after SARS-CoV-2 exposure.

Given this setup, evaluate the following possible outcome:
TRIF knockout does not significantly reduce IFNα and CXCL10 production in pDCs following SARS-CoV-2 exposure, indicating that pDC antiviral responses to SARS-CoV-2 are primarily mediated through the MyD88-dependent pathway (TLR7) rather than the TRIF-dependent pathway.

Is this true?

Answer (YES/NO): YES